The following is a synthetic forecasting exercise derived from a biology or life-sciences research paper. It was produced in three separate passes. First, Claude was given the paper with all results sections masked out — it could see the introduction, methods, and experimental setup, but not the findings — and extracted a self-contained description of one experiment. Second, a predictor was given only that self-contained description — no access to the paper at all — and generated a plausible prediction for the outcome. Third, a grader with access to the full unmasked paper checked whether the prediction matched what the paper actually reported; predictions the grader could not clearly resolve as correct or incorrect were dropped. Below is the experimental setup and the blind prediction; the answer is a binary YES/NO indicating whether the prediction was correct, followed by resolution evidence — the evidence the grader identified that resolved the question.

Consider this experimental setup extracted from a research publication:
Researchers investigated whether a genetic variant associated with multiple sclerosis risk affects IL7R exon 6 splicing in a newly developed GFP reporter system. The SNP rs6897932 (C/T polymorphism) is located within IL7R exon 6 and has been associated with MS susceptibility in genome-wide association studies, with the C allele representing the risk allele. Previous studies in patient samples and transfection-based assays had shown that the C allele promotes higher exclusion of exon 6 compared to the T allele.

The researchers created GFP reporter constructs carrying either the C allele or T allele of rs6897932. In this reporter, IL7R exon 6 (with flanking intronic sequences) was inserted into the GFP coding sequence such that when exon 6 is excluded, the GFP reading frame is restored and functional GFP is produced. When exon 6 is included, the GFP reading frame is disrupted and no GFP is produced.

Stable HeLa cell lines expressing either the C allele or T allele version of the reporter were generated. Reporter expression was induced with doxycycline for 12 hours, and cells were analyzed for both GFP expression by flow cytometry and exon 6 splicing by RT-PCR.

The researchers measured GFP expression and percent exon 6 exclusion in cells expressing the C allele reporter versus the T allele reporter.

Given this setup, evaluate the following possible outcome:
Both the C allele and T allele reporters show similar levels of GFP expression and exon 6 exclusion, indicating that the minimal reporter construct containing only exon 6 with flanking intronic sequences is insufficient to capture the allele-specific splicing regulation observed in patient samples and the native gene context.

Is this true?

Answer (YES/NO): NO